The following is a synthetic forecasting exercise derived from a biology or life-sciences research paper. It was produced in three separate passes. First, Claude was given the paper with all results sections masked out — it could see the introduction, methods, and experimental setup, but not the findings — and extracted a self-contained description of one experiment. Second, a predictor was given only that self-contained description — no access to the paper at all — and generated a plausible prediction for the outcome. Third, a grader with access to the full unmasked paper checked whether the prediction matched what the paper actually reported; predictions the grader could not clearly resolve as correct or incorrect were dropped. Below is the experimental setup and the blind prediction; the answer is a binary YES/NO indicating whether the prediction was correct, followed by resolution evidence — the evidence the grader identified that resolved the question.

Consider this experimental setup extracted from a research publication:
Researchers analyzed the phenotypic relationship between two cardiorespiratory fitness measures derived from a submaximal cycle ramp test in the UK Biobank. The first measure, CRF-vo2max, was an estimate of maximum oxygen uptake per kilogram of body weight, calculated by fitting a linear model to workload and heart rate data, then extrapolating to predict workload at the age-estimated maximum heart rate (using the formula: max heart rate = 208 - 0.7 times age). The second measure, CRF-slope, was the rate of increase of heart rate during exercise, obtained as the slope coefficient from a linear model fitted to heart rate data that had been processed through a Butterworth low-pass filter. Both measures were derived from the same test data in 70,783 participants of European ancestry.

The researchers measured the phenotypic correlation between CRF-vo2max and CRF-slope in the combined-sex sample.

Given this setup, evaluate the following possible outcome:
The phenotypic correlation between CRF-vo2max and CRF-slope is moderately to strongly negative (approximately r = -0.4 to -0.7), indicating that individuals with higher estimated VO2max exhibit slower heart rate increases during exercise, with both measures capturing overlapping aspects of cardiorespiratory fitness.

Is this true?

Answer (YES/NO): YES